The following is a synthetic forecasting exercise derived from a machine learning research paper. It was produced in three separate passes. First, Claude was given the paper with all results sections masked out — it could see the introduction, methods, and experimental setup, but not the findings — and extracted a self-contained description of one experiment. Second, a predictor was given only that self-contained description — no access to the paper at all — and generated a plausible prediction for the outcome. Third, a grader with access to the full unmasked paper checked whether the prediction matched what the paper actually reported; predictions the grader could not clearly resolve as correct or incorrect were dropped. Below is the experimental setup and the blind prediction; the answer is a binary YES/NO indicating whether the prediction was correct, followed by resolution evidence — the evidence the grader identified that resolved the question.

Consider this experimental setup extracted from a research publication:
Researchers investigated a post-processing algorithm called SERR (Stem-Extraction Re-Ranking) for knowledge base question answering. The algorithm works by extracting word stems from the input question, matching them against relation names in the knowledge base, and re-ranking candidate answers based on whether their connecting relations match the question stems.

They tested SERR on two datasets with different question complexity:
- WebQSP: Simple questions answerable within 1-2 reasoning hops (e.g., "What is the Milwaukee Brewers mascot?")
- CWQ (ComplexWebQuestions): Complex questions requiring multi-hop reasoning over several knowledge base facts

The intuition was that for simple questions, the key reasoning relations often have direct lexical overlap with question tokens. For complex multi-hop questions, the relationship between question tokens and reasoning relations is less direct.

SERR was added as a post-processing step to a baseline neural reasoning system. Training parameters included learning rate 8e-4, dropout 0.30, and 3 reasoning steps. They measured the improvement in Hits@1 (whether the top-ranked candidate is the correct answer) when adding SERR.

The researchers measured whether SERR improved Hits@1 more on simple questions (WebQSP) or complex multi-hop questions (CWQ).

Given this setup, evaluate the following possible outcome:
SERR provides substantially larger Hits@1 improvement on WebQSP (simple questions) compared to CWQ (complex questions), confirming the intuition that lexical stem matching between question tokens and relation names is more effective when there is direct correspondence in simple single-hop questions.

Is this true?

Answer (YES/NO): YES